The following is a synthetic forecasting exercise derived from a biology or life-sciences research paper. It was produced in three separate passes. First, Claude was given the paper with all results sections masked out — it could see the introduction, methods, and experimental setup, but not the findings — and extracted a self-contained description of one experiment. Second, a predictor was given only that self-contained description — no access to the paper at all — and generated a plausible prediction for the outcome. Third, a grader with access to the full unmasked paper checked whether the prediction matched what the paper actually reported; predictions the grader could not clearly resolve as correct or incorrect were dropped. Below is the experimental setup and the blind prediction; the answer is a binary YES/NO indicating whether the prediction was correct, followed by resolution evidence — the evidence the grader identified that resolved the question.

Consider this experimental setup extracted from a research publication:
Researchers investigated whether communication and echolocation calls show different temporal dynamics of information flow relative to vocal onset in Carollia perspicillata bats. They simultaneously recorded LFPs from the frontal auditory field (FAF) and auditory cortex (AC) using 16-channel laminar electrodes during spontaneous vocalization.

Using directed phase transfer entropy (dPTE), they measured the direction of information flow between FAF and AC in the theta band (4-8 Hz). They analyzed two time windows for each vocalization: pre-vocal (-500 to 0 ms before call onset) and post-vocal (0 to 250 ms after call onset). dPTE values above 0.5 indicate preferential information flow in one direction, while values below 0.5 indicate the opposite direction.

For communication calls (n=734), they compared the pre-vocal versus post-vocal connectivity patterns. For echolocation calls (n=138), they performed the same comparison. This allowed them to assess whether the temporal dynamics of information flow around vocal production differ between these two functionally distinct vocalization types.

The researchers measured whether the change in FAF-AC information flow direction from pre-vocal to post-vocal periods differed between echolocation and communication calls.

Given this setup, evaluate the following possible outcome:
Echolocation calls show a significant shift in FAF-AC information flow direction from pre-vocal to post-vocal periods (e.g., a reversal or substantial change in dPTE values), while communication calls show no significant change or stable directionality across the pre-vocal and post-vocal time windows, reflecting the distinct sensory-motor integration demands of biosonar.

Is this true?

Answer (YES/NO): NO